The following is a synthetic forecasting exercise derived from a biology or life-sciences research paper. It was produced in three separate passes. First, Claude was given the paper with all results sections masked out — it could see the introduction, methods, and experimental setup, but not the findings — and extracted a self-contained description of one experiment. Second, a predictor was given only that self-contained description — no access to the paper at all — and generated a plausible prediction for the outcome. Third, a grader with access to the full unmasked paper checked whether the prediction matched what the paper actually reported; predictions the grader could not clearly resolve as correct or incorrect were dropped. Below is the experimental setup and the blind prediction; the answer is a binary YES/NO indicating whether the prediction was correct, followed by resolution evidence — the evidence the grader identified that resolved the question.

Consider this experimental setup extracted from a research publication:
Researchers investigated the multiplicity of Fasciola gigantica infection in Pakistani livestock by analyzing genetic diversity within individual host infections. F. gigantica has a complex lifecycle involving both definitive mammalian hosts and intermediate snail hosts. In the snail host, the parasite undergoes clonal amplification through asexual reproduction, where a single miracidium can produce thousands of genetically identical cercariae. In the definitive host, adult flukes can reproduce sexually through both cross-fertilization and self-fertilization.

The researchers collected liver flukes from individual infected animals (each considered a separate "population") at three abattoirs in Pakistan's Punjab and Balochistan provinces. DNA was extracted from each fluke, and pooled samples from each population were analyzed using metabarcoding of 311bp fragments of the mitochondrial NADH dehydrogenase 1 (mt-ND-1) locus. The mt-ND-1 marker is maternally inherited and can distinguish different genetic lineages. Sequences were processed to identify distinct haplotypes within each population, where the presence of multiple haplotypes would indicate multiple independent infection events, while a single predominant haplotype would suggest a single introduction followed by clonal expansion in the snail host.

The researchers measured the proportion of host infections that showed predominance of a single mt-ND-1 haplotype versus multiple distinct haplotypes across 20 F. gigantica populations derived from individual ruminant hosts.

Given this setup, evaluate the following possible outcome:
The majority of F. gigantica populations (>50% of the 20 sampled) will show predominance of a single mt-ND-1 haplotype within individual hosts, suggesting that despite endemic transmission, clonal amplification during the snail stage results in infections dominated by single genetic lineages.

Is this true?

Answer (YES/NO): YES